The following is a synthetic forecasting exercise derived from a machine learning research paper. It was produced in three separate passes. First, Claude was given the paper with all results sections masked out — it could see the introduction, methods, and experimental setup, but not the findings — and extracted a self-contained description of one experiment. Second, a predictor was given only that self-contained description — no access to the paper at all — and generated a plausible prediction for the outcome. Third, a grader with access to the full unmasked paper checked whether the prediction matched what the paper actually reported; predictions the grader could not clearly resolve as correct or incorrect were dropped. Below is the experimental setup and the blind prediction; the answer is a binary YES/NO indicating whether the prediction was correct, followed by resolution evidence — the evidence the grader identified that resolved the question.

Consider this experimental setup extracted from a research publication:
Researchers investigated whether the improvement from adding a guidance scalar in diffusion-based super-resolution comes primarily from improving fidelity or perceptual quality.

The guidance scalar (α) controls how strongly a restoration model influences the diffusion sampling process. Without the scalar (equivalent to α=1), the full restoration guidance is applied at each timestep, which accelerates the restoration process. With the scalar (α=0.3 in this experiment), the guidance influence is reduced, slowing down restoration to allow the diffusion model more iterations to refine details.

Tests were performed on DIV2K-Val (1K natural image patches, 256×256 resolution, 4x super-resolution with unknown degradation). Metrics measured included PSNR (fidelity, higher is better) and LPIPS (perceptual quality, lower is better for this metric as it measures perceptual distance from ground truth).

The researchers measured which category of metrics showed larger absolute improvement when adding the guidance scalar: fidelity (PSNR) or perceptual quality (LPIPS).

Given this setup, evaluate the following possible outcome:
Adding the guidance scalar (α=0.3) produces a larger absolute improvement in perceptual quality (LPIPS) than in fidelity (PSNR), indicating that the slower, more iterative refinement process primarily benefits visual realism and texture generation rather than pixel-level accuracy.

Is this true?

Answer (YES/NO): NO